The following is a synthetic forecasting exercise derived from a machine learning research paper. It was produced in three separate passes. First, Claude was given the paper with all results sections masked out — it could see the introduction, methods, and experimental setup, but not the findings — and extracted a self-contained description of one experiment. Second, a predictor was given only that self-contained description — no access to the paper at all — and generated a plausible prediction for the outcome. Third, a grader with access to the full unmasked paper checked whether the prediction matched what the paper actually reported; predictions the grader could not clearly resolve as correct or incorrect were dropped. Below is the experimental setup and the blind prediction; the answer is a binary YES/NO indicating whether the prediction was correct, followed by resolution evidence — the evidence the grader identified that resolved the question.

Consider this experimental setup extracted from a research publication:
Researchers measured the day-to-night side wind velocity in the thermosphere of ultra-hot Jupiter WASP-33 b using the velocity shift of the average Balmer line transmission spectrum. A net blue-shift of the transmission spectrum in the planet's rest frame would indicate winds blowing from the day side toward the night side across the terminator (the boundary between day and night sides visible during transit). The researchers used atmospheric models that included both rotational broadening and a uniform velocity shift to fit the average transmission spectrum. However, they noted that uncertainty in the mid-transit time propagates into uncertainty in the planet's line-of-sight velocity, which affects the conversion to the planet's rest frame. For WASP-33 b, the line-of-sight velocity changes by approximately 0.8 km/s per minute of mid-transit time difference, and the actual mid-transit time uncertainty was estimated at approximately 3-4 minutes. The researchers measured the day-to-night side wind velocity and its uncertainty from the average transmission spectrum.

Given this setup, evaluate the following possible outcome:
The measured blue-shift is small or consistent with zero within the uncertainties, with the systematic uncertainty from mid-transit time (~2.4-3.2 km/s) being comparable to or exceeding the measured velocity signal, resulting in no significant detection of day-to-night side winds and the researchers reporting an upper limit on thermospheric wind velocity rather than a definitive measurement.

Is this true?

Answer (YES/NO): NO